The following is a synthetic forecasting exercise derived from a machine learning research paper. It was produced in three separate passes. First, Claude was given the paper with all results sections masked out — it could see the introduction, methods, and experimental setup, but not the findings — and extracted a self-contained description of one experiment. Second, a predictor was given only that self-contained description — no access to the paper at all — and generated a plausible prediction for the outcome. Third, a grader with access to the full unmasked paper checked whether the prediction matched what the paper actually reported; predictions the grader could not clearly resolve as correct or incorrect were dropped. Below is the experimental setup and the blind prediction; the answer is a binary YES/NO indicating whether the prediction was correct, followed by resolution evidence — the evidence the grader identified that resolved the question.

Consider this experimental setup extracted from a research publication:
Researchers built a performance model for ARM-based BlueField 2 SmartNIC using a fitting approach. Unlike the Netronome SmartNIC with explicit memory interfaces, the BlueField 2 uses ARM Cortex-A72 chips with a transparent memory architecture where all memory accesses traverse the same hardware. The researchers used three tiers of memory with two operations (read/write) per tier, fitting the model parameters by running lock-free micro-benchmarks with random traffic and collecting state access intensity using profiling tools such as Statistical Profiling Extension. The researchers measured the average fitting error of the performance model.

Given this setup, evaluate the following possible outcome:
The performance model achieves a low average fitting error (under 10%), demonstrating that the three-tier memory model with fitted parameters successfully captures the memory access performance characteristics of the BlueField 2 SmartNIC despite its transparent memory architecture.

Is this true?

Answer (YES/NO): YES